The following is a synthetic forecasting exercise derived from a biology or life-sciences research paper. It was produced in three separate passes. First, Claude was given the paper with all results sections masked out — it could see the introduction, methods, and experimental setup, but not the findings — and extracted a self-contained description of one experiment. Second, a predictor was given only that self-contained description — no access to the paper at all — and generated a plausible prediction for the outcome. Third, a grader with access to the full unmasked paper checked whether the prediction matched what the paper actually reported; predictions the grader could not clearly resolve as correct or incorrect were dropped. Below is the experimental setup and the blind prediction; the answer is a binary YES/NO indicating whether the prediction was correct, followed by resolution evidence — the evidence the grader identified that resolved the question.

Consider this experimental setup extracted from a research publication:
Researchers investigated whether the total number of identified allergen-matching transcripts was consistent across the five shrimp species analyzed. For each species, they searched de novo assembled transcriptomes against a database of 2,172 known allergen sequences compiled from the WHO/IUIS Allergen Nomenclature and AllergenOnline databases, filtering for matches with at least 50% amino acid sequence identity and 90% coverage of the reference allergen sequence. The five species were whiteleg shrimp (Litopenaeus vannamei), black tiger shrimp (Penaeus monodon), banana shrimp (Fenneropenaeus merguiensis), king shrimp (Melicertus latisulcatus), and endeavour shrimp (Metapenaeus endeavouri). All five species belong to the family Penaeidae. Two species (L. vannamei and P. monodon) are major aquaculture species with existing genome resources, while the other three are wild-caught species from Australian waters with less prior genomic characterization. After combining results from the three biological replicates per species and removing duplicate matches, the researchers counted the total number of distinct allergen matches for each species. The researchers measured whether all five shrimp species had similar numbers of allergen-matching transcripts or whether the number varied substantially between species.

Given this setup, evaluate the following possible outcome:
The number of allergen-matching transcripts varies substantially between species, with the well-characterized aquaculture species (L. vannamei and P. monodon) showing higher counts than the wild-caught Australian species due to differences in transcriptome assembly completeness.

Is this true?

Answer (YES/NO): NO